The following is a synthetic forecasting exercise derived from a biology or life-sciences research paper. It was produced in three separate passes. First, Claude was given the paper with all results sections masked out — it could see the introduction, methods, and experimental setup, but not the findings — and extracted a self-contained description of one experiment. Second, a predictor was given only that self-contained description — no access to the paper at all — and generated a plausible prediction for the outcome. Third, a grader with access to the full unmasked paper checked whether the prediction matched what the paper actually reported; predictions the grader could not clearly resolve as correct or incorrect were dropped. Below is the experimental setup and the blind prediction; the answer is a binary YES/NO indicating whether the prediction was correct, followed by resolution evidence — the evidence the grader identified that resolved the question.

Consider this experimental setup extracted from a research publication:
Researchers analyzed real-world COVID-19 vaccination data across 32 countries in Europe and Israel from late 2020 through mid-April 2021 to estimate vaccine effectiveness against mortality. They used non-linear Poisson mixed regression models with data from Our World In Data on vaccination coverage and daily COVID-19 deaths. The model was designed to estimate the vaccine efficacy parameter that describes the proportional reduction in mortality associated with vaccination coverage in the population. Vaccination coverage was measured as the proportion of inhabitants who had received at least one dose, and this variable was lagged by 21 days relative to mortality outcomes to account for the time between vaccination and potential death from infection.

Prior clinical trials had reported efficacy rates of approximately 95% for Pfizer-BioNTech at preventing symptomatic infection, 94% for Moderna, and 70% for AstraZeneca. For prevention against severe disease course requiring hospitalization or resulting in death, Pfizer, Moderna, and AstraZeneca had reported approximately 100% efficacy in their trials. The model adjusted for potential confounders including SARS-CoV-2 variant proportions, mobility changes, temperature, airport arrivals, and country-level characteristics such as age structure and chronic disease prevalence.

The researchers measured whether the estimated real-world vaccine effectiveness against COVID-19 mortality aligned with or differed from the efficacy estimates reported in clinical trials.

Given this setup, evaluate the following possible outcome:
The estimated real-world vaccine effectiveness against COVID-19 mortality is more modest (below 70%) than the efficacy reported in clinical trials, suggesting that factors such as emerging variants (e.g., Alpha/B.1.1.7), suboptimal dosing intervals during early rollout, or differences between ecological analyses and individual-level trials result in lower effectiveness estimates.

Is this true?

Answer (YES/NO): NO